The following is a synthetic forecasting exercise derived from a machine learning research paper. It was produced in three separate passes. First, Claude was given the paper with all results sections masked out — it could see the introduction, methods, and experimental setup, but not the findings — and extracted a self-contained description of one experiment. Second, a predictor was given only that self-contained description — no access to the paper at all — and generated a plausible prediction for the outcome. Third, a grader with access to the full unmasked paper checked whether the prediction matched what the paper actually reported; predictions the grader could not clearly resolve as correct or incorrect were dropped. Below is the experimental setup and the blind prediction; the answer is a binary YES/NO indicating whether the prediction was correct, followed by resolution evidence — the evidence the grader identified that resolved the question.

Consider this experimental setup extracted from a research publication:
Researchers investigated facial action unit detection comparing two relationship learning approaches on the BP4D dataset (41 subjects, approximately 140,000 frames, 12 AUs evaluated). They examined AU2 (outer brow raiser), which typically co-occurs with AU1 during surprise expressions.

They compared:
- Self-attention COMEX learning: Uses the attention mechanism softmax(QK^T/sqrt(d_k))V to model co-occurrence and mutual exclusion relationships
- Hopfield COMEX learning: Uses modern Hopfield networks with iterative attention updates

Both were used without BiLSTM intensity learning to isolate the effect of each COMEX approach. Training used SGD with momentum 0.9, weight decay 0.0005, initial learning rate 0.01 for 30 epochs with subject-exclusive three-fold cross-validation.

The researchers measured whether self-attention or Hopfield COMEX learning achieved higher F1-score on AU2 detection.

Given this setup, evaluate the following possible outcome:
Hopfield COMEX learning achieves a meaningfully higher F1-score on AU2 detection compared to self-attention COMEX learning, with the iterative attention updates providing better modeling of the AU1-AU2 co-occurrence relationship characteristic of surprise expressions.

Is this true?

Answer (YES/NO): YES